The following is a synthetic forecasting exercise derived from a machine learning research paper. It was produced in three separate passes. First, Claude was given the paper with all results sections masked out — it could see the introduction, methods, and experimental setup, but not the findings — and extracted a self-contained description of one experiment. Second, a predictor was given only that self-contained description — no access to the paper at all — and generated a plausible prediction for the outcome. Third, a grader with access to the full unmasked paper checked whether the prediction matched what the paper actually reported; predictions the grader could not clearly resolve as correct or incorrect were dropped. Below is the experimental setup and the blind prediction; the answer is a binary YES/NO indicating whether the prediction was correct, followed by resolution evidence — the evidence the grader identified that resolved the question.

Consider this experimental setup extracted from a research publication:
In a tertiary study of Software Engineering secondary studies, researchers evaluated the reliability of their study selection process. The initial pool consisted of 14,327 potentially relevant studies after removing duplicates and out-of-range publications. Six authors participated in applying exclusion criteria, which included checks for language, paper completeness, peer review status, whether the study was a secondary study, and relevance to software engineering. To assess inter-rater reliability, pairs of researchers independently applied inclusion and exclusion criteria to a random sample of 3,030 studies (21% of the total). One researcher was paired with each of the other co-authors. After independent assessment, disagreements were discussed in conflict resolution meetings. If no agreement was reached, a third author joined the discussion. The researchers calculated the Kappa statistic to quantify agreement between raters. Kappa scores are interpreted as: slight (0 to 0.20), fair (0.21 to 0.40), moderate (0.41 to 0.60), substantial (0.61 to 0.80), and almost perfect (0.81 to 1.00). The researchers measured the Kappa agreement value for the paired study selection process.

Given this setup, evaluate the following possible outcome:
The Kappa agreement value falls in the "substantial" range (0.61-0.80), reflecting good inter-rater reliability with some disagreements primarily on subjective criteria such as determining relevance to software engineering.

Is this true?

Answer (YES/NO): NO